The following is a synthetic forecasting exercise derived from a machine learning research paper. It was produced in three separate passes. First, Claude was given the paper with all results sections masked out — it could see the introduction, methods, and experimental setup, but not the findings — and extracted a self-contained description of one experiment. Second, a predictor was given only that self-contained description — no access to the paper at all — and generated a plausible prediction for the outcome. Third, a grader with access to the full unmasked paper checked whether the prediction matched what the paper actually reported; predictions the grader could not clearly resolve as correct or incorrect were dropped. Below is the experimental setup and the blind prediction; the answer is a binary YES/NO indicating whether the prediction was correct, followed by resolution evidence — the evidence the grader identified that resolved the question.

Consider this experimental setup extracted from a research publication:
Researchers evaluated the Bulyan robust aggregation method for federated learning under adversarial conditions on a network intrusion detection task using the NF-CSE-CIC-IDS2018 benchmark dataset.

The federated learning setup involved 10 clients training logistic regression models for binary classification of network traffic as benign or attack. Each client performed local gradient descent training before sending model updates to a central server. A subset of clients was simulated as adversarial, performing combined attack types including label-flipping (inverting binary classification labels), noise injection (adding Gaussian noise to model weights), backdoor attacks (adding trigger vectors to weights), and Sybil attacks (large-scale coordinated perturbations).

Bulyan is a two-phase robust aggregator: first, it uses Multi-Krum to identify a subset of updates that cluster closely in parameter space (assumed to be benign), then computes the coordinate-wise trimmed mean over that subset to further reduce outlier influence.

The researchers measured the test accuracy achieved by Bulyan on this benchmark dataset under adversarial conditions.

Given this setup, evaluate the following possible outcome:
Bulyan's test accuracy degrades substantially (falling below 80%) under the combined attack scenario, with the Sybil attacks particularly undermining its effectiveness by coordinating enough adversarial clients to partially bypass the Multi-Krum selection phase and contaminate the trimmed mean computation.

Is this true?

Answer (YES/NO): NO